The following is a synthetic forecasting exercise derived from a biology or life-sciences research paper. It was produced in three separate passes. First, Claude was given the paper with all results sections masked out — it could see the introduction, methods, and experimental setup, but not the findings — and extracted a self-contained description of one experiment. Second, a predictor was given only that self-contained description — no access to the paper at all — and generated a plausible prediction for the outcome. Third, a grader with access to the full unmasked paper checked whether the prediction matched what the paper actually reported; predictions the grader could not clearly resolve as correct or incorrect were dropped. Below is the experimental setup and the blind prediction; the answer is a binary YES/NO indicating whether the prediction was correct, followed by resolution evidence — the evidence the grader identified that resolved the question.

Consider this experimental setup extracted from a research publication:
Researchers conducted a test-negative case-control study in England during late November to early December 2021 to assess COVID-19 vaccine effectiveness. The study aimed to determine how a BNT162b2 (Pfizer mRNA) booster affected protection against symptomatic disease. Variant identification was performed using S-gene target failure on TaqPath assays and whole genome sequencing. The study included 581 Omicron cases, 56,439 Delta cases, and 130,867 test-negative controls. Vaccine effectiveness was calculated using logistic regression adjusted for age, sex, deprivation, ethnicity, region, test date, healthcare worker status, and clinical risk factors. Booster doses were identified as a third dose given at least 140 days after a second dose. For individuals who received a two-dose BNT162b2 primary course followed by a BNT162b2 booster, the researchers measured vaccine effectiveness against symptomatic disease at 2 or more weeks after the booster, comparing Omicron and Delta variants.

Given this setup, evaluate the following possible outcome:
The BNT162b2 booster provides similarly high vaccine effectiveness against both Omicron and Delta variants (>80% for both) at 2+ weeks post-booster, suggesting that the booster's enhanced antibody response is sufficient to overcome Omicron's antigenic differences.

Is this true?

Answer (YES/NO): NO